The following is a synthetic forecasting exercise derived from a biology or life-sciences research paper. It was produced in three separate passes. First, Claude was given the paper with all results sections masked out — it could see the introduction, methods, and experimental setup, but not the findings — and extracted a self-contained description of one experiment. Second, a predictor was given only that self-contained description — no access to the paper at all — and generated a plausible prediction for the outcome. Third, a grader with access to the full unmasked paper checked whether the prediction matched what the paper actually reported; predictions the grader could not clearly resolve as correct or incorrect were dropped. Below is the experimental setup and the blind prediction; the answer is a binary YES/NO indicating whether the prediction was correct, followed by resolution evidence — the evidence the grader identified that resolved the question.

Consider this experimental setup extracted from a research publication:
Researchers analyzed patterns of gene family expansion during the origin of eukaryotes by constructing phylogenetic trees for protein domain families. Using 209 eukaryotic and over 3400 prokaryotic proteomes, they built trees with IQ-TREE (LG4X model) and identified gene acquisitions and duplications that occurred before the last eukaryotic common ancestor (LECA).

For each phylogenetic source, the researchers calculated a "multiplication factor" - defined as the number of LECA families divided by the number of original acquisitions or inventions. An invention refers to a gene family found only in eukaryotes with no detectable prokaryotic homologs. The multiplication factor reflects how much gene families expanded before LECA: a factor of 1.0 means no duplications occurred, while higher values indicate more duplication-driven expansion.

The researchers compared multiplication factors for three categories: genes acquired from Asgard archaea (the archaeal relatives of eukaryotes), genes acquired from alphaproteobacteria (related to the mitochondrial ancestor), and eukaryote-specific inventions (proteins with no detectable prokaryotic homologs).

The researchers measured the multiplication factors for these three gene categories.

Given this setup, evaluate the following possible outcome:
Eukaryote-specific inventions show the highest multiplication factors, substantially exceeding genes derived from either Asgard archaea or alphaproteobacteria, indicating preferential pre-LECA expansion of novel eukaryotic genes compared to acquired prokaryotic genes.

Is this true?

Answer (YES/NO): NO